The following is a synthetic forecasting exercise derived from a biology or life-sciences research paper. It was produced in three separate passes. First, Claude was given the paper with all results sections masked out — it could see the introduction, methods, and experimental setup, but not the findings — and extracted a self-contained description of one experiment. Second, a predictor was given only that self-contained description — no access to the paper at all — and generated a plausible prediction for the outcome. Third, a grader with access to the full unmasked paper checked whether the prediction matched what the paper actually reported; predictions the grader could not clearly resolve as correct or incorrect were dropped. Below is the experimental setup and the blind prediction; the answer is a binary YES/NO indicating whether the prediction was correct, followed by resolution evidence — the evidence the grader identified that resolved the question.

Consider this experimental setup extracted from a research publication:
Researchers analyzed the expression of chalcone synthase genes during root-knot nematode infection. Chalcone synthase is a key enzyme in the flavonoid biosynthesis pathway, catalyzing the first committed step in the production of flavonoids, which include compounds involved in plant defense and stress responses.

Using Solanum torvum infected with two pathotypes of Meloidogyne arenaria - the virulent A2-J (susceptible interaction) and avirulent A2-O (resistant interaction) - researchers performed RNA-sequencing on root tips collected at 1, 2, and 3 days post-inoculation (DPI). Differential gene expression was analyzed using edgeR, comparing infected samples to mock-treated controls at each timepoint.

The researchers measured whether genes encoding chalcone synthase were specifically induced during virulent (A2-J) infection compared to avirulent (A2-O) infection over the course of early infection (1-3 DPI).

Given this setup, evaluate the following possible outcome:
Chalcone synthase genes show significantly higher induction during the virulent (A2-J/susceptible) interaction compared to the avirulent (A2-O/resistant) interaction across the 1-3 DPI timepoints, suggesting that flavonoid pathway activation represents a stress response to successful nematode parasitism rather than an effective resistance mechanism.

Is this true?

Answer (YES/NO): YES